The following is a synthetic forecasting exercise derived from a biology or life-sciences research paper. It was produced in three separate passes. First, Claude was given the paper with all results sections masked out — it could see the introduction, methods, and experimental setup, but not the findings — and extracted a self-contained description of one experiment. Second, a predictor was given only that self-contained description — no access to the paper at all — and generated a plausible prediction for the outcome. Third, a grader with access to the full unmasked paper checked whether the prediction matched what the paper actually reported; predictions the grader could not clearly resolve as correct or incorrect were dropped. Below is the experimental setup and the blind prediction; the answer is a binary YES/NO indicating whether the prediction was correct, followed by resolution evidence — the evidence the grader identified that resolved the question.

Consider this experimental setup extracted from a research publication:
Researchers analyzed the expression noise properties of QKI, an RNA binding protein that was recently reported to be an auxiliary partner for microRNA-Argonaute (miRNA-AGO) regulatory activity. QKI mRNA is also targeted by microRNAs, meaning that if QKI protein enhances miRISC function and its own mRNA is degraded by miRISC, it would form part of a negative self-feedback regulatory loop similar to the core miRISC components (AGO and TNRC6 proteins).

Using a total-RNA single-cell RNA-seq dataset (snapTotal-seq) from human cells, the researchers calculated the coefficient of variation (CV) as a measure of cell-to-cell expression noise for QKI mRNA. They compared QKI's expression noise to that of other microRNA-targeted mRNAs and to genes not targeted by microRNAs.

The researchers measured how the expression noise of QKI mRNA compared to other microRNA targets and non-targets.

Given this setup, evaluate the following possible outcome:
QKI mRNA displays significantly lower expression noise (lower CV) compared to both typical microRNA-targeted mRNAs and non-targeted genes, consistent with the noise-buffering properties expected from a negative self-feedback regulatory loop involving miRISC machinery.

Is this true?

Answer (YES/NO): YES